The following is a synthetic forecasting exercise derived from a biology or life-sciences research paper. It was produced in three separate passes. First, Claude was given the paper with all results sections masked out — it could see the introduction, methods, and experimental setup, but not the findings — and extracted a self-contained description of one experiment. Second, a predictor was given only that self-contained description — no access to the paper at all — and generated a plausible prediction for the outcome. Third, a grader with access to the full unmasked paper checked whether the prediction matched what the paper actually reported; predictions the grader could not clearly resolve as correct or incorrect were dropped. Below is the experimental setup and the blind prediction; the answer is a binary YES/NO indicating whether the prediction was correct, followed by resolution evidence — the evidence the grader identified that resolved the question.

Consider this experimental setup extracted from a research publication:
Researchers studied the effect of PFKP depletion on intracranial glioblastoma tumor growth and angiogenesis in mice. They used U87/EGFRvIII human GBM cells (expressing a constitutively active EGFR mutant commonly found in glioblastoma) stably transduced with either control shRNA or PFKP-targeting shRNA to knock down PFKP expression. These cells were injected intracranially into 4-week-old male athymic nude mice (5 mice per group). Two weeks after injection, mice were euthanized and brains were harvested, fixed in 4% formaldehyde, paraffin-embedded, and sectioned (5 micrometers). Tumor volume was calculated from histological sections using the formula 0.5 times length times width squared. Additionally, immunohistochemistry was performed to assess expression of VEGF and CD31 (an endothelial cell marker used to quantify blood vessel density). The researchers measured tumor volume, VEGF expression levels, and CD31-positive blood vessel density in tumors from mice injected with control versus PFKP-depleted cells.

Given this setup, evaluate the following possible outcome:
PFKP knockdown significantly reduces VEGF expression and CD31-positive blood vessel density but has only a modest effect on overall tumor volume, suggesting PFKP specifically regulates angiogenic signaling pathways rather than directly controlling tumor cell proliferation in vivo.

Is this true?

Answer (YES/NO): NO